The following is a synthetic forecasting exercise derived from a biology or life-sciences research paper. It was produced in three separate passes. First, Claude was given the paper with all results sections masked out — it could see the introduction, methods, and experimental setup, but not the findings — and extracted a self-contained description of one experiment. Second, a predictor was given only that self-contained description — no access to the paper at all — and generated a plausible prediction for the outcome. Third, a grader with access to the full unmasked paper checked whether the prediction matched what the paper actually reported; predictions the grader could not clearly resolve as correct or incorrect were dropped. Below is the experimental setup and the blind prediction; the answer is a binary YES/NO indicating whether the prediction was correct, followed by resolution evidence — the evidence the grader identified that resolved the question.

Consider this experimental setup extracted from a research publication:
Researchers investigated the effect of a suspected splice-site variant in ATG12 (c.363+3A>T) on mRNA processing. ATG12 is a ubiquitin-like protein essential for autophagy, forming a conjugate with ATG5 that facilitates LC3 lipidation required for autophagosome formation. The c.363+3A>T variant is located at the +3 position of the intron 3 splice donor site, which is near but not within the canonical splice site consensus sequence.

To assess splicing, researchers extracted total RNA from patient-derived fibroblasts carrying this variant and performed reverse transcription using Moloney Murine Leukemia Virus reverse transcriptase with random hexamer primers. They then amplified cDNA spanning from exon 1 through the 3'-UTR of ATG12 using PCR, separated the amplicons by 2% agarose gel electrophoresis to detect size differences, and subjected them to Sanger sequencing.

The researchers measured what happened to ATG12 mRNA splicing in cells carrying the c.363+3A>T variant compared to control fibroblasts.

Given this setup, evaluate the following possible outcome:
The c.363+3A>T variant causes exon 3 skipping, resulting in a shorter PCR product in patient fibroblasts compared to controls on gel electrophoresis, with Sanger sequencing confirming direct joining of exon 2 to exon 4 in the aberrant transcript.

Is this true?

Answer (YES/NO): YES